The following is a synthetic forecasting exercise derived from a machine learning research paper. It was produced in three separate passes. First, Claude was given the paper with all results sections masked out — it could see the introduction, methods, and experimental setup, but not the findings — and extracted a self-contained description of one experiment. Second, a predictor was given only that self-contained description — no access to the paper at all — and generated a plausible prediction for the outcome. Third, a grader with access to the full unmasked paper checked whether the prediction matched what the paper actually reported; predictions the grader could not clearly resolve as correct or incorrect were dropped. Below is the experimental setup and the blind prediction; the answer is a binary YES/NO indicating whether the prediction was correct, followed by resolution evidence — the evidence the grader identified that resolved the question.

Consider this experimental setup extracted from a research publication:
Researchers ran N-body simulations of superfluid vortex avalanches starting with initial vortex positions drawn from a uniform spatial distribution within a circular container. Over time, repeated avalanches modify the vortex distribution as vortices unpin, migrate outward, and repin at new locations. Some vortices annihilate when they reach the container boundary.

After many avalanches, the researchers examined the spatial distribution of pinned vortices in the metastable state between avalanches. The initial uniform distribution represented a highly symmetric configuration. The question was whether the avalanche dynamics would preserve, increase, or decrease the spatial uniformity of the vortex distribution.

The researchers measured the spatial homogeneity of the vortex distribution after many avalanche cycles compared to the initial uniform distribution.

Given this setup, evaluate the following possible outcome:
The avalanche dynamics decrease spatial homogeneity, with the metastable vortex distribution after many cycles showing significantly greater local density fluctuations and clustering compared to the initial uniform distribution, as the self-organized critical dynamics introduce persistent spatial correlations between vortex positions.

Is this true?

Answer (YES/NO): YES